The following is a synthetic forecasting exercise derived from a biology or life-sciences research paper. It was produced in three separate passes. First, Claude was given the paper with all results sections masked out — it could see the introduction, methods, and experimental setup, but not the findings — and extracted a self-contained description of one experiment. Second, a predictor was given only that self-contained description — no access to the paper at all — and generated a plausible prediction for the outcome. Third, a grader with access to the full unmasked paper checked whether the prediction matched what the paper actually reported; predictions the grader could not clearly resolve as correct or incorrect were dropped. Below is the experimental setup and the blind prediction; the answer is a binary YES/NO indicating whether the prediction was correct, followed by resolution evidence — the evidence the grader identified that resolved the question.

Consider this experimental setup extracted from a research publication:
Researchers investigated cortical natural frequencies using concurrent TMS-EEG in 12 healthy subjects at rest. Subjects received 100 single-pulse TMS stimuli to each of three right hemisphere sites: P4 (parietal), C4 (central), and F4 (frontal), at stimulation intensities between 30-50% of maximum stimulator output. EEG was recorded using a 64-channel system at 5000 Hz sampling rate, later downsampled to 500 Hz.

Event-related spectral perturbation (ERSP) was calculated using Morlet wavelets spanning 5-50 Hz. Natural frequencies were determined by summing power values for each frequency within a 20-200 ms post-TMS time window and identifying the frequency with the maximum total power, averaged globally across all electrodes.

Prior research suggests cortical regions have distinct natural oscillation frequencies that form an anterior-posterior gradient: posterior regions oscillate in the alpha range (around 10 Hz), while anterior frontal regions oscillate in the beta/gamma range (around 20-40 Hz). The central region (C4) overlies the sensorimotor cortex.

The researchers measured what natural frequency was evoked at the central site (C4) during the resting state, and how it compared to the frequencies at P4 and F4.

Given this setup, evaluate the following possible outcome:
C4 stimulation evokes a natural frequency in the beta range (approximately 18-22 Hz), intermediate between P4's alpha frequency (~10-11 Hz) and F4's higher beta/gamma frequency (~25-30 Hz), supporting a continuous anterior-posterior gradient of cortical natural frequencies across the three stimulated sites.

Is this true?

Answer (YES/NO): NO